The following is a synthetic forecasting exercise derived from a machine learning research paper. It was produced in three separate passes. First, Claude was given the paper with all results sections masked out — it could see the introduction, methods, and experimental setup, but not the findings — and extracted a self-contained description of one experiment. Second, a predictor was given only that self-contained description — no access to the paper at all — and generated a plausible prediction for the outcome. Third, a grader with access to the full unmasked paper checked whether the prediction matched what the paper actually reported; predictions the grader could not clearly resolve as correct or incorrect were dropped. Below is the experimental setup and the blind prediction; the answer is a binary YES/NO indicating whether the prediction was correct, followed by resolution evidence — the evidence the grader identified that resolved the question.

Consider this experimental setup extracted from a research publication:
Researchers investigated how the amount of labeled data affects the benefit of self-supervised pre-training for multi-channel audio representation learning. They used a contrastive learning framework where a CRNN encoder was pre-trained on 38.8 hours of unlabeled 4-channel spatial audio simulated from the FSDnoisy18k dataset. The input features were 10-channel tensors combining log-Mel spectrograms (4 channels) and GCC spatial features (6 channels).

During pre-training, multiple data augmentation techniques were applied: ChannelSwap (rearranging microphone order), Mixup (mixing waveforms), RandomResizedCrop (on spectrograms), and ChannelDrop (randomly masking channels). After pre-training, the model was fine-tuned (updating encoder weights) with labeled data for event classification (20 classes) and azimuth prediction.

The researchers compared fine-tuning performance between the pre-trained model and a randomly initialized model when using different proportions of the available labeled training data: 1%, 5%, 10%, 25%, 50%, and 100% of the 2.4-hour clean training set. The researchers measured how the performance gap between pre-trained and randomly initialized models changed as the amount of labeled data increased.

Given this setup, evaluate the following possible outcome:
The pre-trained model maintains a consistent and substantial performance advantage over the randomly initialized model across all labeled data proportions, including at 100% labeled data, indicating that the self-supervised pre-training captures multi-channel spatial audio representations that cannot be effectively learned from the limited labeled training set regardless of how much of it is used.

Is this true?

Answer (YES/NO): NO